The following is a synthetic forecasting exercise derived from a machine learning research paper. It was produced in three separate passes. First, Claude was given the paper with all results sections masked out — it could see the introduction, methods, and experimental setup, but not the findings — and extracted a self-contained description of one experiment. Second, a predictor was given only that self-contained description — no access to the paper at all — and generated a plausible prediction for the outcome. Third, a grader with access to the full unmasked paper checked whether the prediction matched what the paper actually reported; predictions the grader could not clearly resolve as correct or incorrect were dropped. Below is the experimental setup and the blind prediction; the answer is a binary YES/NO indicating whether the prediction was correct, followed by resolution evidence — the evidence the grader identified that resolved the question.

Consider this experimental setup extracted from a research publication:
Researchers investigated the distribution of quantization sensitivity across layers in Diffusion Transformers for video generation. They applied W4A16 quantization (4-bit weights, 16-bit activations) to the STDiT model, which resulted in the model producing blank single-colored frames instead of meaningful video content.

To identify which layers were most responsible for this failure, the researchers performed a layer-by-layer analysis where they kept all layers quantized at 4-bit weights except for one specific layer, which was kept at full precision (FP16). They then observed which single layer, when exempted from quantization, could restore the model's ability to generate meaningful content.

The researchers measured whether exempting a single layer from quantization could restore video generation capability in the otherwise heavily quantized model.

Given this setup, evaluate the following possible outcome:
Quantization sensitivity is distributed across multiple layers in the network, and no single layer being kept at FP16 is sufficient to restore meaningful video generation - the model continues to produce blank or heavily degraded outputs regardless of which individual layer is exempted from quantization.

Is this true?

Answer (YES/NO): NO